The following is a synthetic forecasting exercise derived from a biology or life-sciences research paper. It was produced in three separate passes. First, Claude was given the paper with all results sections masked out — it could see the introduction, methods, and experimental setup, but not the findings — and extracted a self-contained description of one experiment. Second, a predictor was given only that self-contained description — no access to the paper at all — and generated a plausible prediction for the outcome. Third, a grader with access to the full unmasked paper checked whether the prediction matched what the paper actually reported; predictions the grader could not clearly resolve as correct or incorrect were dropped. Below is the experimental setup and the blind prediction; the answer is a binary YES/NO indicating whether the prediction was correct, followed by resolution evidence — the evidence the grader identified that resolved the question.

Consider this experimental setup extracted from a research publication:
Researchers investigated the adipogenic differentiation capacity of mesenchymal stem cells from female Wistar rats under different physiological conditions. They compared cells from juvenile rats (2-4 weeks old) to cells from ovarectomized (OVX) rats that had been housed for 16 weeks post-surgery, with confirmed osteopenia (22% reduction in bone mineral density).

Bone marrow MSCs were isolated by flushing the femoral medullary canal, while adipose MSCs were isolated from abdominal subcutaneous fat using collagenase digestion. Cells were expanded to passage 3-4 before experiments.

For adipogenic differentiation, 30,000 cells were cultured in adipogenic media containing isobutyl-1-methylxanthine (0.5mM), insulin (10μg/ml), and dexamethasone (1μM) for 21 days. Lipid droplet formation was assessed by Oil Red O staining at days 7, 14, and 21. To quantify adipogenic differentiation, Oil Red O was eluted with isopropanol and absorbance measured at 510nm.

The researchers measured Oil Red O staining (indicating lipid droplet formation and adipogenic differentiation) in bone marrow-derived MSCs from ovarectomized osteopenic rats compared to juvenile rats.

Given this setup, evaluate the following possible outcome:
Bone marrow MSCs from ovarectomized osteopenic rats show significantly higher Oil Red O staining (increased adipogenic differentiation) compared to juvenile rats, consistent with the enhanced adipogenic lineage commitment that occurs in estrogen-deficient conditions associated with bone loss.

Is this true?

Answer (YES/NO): NO